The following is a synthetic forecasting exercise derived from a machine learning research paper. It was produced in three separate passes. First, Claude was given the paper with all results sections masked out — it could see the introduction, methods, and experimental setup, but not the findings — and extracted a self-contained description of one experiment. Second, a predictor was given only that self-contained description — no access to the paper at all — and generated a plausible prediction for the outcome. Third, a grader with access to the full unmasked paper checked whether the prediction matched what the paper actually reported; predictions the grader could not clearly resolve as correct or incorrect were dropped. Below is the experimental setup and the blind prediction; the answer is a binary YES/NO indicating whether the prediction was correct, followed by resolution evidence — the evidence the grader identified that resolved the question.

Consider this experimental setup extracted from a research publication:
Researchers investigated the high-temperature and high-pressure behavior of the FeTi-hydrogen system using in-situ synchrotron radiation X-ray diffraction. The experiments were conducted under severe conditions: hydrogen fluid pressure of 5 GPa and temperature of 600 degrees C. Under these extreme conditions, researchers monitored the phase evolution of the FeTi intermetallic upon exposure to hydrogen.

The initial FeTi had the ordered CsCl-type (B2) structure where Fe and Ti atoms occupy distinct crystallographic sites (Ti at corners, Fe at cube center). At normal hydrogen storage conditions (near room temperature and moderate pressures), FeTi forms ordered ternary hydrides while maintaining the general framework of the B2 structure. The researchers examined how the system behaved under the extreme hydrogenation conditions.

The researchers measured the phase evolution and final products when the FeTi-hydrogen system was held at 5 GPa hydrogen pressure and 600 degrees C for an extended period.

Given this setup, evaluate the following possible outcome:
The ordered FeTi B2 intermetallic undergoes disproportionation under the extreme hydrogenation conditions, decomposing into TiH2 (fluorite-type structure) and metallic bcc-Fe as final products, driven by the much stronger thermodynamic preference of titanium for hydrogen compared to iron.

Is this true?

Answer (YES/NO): NO